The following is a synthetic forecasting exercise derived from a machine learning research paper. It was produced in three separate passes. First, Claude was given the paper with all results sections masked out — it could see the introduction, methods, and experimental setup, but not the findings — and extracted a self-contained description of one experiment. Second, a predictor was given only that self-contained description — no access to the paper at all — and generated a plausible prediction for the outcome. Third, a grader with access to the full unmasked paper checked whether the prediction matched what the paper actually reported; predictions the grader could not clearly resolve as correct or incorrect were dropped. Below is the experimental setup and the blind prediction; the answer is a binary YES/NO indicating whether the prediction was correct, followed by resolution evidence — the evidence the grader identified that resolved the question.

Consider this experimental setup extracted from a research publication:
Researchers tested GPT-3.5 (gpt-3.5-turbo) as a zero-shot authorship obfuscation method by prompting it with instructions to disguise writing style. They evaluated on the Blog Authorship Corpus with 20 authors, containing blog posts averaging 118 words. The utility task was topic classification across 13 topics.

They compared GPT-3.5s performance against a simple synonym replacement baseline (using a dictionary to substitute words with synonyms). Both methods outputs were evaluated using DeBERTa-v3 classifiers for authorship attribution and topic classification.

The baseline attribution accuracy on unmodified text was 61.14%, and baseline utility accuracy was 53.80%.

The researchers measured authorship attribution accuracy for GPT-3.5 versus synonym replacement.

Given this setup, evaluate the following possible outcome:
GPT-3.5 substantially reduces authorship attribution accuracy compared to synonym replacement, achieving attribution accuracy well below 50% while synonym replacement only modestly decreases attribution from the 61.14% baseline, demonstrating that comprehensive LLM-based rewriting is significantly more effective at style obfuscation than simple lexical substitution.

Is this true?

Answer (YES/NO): YES